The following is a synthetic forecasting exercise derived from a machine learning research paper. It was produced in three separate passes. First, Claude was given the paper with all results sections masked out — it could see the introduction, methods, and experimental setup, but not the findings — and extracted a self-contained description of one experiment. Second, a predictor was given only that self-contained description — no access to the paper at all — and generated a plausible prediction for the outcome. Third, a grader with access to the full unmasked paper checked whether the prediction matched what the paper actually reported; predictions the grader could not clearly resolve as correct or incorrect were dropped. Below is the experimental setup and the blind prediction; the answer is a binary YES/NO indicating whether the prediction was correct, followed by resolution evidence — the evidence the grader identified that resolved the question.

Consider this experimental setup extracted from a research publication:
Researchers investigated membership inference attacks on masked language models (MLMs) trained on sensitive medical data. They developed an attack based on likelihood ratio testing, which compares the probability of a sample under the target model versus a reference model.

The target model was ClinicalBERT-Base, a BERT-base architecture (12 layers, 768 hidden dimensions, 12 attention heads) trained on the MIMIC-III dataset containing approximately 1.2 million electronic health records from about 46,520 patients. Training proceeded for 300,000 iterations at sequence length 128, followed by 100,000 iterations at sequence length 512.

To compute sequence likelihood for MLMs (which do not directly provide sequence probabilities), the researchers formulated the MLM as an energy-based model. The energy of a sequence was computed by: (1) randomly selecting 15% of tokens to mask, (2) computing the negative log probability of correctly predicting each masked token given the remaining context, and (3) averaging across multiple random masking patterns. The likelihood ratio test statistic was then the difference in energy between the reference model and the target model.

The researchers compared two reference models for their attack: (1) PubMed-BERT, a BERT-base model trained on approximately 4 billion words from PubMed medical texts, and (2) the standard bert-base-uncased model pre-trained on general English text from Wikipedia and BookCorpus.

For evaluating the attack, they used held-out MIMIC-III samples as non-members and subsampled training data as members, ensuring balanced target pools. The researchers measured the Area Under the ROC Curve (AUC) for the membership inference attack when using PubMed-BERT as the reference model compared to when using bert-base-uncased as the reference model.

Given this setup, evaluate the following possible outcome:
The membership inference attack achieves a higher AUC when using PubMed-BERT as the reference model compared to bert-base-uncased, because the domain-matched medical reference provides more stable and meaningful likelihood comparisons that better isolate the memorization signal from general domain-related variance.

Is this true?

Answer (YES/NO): YES